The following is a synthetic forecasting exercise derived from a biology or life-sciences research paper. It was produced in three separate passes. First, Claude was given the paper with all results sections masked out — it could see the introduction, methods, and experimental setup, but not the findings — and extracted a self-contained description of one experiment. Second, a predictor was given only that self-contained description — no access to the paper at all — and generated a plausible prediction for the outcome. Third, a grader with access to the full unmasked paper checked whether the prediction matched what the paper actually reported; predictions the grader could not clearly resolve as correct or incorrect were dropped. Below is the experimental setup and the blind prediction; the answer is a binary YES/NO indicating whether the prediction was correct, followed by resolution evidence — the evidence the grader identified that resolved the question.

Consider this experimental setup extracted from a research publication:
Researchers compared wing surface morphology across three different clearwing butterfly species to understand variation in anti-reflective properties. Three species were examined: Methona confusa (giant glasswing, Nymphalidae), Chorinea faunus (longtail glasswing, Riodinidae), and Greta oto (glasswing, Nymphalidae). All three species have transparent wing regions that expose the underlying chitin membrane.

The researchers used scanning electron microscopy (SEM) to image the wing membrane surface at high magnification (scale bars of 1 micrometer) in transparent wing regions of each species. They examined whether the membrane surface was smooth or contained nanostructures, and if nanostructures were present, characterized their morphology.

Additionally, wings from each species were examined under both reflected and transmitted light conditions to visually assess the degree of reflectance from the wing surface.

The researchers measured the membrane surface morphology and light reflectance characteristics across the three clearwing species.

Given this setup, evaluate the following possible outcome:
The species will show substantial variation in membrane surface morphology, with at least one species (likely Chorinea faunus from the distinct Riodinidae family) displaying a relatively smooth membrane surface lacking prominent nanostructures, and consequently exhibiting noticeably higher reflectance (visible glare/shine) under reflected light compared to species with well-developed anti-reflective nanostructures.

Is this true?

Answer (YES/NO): NO